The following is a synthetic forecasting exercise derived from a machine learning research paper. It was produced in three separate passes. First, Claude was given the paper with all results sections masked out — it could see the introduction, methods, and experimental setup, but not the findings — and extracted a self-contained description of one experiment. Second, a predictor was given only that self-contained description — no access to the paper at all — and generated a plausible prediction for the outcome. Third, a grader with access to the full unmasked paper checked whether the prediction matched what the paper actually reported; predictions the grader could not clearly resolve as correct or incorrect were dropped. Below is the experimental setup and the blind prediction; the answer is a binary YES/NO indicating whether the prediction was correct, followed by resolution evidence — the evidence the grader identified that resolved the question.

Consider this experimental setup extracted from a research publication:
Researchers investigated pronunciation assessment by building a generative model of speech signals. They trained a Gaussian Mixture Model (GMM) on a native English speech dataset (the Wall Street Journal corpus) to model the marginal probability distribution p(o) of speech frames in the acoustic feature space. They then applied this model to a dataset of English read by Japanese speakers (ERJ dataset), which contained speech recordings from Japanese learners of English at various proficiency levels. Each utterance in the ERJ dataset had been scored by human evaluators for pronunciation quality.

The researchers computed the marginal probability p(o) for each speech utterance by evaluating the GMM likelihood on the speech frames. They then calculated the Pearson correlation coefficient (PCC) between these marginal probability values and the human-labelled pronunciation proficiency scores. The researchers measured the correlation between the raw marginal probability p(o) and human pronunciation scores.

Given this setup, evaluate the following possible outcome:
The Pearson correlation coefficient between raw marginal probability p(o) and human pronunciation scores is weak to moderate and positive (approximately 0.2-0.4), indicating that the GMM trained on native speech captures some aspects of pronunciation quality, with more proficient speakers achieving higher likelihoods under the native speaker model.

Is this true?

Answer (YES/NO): NO